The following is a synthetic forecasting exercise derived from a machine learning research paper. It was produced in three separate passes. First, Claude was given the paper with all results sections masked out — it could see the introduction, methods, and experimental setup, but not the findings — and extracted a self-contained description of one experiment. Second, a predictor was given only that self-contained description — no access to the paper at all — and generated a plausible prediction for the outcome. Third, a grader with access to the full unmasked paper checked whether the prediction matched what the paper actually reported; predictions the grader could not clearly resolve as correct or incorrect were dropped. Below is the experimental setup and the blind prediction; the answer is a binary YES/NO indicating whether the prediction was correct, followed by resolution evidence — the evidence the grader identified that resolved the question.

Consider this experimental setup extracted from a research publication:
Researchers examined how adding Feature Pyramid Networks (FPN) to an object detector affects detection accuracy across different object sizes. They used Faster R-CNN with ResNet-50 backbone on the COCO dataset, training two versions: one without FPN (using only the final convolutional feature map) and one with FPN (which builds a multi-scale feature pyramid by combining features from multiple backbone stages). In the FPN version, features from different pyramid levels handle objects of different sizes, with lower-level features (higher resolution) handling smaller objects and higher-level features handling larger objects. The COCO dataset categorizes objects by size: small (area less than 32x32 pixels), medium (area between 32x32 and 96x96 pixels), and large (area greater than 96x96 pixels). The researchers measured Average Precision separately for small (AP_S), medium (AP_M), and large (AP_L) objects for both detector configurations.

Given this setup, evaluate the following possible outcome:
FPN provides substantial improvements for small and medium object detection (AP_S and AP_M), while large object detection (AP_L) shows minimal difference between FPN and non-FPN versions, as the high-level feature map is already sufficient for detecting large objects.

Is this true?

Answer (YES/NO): YES